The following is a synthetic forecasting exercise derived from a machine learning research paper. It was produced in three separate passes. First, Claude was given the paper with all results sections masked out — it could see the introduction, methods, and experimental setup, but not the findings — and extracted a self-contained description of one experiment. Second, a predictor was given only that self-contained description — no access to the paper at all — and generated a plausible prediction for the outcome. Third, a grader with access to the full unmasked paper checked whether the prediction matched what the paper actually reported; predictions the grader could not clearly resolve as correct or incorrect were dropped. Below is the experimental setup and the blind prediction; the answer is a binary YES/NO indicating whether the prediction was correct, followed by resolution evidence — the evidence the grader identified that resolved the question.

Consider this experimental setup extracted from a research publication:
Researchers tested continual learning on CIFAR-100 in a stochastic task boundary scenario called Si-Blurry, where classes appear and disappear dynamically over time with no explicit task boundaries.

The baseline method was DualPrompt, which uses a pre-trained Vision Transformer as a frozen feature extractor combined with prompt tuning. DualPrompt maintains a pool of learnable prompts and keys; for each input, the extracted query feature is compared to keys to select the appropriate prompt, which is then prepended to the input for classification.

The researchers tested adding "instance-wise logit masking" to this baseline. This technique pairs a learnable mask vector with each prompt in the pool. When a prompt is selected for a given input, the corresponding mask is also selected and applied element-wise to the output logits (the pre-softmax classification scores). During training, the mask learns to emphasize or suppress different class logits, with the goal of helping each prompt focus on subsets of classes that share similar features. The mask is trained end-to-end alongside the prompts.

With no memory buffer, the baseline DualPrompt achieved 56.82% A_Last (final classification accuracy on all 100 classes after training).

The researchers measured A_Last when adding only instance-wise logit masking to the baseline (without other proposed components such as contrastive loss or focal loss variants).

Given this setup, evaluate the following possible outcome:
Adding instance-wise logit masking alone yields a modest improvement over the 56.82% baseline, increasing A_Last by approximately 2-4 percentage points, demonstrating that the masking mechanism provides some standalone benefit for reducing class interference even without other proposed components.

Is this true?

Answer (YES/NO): NO